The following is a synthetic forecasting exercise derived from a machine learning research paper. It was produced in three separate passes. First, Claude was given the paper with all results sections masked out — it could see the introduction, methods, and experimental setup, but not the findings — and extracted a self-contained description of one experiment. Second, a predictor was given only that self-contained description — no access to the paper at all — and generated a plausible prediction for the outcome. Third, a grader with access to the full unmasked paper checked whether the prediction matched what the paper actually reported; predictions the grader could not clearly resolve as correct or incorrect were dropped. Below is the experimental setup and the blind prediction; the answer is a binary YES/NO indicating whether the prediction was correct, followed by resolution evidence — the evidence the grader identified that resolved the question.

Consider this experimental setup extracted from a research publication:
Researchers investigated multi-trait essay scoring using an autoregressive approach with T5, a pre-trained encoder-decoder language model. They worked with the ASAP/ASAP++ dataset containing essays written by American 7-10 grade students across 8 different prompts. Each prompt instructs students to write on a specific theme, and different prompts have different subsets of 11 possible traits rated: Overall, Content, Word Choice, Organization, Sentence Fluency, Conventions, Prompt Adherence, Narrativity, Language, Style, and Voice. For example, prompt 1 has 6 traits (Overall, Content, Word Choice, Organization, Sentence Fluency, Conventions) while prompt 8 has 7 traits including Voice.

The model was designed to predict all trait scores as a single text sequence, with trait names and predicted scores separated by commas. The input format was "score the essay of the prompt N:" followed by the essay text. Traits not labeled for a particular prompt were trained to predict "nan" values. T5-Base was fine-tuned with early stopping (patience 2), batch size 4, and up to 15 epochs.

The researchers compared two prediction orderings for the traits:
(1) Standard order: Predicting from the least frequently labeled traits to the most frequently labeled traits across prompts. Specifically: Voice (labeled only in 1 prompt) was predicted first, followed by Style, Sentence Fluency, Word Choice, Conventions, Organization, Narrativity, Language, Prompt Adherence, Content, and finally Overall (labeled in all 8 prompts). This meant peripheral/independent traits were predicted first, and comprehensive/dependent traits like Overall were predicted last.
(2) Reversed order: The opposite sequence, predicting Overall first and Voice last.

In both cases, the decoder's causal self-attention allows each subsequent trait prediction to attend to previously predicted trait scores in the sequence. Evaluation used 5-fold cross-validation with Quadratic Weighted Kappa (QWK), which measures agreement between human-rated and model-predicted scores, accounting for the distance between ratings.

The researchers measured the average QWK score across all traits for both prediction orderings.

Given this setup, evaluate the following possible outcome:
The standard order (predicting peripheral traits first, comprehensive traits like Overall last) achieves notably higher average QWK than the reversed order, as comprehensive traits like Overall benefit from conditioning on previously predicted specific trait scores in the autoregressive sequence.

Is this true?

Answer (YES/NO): NO